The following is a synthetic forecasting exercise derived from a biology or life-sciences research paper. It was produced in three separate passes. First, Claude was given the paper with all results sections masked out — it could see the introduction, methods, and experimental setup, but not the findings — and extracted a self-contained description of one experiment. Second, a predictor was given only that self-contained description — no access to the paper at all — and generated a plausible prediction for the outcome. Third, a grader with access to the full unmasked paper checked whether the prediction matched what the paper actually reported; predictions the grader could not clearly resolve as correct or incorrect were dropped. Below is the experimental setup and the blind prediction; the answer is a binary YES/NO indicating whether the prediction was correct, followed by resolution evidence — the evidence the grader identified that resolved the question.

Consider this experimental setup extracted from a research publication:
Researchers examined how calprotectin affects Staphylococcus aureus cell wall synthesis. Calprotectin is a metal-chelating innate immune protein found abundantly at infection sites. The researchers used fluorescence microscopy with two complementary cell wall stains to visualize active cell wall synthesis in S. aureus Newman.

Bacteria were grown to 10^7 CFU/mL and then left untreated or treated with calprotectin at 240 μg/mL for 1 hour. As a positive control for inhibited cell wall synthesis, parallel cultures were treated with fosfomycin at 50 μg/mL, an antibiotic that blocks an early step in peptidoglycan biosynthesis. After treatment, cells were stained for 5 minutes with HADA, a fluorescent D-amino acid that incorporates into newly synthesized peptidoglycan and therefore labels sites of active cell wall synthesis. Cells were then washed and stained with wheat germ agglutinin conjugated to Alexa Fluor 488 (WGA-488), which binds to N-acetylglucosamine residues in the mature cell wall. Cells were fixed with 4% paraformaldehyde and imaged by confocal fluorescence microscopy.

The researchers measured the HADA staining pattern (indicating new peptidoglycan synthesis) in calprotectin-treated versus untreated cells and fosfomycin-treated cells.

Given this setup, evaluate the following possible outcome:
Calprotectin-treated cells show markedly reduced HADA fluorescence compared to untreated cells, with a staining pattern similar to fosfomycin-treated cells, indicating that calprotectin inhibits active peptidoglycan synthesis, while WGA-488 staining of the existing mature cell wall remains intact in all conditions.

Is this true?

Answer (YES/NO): NO